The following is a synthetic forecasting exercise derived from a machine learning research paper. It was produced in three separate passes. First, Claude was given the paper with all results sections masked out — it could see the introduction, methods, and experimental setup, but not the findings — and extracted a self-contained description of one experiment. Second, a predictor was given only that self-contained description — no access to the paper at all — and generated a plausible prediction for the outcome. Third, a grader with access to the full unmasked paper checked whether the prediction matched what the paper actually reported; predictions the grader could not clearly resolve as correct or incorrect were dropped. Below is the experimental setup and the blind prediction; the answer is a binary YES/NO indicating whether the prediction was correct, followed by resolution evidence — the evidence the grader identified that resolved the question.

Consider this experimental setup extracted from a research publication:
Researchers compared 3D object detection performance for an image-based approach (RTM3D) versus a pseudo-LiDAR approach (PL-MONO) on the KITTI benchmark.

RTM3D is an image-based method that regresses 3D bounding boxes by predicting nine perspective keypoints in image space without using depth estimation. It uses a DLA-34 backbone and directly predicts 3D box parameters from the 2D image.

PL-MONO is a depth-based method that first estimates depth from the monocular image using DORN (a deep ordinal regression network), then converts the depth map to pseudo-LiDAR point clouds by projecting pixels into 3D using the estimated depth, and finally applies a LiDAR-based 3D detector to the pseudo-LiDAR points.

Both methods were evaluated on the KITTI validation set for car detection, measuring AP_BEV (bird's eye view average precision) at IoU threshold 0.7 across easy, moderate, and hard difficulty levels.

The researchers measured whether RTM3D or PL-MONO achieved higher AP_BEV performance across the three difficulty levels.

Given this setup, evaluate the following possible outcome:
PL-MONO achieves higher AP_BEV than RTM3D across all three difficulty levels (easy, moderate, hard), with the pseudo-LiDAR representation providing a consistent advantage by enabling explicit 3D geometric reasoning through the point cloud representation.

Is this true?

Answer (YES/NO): YES